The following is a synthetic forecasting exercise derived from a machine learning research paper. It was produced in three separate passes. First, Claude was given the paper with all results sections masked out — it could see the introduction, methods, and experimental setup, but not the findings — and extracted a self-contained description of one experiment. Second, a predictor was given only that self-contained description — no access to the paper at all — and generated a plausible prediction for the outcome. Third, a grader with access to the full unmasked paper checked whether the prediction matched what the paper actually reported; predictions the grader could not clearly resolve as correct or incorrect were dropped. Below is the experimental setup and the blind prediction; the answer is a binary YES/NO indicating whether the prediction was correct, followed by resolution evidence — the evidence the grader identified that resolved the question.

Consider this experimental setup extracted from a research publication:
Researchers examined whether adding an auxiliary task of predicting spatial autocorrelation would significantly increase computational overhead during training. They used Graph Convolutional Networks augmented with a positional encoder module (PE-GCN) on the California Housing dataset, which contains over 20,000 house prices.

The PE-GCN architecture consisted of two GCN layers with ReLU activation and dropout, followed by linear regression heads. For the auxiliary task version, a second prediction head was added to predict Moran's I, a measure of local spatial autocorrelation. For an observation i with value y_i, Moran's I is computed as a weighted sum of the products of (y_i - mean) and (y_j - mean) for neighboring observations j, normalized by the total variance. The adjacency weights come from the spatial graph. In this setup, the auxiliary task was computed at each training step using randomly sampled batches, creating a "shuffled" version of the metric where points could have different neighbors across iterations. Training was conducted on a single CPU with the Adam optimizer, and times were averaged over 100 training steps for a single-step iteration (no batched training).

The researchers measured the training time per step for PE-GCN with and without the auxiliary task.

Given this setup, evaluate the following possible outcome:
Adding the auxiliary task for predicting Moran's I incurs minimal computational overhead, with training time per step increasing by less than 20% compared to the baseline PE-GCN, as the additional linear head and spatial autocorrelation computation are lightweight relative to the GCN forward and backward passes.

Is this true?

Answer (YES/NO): YES